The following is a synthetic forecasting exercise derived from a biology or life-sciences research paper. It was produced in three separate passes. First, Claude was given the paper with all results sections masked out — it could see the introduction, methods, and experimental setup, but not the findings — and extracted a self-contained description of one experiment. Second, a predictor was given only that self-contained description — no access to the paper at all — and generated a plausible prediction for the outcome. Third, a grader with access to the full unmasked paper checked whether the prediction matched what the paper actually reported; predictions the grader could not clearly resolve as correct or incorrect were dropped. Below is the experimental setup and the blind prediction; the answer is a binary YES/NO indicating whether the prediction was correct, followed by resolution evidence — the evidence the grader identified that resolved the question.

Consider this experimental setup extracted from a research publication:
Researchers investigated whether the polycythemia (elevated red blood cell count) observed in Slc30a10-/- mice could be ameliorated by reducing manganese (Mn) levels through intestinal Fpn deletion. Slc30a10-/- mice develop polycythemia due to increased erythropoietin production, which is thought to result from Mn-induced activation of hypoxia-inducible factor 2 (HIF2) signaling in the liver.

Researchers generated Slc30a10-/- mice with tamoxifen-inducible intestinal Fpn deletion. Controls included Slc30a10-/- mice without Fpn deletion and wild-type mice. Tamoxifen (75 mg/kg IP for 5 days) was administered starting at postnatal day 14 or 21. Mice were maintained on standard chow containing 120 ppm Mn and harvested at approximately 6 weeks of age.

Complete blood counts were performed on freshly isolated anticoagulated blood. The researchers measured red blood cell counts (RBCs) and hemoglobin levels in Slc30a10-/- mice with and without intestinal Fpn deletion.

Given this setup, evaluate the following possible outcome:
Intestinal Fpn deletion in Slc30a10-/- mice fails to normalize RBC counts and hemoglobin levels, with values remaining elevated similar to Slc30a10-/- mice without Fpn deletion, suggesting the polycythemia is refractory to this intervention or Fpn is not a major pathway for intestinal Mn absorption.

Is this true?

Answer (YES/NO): NO